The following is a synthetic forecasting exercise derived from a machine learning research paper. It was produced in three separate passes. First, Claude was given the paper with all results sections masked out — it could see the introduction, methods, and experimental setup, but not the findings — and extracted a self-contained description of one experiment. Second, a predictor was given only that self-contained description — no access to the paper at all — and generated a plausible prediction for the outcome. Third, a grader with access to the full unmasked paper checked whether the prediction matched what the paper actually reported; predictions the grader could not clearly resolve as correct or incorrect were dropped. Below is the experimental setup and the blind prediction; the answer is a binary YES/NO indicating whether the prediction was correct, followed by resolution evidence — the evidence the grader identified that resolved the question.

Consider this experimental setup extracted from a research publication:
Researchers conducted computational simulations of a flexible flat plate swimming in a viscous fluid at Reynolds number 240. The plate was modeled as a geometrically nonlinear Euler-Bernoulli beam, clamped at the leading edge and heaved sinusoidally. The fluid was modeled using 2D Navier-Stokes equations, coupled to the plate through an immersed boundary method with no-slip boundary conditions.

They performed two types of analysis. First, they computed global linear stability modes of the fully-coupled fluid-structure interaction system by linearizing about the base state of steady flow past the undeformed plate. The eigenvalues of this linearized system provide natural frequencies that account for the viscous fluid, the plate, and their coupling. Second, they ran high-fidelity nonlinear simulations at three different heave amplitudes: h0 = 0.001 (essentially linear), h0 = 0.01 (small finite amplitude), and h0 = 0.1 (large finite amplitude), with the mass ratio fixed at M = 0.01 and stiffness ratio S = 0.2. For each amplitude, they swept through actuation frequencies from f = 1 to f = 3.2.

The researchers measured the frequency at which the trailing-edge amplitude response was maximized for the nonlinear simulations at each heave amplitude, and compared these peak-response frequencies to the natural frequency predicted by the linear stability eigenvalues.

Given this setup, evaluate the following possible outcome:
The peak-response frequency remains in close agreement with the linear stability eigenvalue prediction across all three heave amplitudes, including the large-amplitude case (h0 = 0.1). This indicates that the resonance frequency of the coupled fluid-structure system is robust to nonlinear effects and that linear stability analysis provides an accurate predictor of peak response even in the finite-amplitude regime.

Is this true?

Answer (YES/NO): YES